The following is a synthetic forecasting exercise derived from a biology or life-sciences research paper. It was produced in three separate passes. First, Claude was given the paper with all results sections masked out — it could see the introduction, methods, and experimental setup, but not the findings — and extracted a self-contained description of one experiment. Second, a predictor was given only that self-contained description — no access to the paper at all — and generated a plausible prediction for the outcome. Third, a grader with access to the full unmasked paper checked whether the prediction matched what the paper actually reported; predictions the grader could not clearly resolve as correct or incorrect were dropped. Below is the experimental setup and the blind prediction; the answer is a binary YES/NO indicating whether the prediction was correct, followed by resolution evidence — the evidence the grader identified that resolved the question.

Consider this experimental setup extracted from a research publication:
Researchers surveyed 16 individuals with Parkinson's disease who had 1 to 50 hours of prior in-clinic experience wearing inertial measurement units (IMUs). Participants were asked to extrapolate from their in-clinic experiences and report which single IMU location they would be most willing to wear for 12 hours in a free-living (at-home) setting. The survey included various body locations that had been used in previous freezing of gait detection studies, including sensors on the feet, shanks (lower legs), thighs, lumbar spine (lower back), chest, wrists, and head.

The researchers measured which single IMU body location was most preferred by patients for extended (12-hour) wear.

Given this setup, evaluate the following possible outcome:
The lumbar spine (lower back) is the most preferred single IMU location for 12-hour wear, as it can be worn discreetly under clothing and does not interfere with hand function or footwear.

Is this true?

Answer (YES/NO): NO